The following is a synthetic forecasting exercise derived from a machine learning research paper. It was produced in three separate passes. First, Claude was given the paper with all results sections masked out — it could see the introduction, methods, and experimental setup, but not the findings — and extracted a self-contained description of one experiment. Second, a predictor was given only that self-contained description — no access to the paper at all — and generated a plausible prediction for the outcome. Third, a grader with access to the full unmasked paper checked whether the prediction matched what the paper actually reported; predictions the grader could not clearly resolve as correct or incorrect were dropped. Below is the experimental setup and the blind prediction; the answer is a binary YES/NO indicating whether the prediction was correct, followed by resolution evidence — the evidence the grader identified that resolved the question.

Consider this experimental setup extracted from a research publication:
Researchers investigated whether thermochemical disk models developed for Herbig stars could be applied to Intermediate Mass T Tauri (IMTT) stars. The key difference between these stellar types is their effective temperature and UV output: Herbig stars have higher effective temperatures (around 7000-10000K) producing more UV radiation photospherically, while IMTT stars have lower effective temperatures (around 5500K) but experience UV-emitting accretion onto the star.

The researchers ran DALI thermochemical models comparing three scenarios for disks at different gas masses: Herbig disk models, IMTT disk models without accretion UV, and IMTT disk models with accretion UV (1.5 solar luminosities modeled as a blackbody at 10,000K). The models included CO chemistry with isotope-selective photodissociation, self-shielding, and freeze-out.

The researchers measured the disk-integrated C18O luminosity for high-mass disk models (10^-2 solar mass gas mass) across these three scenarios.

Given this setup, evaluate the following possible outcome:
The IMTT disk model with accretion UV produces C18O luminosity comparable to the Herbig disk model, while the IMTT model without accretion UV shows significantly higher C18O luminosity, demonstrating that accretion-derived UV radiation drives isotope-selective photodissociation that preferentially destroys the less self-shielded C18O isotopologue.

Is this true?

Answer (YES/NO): NO